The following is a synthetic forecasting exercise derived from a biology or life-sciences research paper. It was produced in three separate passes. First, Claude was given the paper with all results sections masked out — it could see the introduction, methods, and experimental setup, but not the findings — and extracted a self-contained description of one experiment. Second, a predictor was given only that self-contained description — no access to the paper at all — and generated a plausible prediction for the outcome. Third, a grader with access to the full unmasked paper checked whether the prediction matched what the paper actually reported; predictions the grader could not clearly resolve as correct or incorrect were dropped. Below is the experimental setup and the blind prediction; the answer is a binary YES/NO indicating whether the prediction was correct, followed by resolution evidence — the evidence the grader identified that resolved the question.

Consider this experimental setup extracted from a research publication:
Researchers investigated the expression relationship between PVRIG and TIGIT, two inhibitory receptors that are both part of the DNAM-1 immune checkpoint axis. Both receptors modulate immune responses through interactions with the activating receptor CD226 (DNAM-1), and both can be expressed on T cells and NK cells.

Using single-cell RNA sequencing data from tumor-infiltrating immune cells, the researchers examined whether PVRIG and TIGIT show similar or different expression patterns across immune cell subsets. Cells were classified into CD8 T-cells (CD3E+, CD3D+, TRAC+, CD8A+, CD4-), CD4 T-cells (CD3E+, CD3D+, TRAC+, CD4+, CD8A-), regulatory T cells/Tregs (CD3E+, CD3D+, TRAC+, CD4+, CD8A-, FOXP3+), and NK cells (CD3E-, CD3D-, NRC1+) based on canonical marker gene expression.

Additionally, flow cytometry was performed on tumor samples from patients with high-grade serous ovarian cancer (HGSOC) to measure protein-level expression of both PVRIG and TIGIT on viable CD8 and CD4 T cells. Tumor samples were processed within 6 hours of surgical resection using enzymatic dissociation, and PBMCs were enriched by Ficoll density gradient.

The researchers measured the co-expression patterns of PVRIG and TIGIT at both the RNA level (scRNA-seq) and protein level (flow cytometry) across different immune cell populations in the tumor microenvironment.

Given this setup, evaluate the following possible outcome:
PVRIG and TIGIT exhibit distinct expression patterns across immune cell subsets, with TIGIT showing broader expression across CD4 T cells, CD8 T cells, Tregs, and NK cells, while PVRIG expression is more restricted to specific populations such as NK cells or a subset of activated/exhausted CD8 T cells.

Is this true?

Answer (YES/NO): NO